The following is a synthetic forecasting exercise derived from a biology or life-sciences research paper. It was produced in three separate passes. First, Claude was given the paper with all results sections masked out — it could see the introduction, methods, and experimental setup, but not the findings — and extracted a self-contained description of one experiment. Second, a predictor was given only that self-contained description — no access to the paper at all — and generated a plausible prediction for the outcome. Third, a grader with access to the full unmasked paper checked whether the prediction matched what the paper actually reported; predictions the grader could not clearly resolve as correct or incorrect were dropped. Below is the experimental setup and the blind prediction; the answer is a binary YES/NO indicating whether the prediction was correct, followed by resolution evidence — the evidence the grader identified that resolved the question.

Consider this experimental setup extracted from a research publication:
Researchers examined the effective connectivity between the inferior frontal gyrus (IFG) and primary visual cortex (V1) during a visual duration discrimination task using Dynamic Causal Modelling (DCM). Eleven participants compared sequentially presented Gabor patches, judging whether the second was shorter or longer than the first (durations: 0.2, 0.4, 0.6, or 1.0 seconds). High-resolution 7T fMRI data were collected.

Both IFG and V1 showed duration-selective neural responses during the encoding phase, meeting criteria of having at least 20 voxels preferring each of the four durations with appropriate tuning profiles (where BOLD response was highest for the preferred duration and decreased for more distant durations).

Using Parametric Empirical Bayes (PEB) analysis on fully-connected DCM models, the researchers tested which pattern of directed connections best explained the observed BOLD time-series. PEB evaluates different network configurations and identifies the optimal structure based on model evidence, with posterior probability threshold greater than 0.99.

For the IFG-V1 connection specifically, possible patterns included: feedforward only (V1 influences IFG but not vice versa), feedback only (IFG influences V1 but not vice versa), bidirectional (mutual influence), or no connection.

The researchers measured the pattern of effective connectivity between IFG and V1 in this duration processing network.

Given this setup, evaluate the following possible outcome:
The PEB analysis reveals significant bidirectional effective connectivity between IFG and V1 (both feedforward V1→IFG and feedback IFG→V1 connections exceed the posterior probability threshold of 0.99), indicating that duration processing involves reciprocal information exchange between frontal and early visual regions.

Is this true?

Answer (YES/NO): NO